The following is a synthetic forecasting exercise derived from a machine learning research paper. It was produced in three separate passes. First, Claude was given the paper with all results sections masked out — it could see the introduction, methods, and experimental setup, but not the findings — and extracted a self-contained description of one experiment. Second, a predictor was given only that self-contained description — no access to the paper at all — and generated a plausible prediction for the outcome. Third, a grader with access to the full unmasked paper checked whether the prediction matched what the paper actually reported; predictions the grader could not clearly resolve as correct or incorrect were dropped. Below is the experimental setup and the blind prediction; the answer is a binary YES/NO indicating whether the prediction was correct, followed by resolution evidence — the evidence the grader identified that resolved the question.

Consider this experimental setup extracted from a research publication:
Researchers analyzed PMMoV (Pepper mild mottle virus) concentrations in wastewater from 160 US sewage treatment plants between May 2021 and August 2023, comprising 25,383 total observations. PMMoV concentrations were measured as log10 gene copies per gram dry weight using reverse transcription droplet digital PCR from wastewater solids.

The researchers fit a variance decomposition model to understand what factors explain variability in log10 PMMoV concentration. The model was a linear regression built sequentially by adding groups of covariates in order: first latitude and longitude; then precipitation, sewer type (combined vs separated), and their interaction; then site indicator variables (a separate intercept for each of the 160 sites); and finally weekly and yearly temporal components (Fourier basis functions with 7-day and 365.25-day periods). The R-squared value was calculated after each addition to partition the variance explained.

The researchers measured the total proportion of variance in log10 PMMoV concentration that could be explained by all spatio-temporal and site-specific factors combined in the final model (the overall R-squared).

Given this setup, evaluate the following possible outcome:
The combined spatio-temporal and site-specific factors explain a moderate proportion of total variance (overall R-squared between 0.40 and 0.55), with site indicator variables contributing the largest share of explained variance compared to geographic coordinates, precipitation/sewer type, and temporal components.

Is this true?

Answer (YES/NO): NO